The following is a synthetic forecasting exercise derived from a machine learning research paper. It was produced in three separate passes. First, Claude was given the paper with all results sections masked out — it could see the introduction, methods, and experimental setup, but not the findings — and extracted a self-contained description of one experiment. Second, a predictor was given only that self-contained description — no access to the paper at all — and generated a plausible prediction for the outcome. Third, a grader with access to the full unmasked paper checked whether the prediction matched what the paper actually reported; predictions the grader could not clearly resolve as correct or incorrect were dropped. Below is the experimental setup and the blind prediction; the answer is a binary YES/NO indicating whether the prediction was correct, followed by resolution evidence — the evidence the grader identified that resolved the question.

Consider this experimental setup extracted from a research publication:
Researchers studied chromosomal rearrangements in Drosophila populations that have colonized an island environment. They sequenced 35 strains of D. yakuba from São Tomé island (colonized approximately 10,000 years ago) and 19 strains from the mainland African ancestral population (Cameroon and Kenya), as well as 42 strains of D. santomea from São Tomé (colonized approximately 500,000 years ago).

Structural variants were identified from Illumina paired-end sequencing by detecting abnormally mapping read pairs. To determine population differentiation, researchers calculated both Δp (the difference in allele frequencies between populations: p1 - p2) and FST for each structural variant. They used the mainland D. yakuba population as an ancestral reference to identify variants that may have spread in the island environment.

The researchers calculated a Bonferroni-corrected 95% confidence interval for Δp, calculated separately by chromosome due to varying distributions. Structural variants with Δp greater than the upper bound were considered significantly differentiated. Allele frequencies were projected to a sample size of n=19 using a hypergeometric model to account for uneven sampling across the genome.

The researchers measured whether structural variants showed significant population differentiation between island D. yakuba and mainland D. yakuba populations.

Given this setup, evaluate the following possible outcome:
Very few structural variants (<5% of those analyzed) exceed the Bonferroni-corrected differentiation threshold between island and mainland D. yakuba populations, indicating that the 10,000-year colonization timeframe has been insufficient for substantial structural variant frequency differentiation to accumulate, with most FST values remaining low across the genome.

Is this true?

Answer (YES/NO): NO